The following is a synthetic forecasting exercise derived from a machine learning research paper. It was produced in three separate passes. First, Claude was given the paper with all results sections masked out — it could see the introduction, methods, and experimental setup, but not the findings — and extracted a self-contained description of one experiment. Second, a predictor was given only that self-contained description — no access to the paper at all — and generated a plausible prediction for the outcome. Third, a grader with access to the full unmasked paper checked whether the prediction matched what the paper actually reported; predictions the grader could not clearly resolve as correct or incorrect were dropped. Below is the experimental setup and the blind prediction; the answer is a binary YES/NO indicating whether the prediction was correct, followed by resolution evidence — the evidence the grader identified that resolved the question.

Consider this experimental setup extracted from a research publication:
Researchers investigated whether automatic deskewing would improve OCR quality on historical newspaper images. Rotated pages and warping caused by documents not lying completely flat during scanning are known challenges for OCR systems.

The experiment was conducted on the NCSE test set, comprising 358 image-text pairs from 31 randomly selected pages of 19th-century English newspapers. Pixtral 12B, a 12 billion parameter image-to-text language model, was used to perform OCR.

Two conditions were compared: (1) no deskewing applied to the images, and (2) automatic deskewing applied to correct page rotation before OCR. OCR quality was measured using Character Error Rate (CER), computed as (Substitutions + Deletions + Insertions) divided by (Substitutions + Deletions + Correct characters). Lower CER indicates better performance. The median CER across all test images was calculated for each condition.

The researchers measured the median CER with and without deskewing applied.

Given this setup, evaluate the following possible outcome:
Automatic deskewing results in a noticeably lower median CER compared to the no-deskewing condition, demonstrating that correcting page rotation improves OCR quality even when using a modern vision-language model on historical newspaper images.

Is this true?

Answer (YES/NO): NO